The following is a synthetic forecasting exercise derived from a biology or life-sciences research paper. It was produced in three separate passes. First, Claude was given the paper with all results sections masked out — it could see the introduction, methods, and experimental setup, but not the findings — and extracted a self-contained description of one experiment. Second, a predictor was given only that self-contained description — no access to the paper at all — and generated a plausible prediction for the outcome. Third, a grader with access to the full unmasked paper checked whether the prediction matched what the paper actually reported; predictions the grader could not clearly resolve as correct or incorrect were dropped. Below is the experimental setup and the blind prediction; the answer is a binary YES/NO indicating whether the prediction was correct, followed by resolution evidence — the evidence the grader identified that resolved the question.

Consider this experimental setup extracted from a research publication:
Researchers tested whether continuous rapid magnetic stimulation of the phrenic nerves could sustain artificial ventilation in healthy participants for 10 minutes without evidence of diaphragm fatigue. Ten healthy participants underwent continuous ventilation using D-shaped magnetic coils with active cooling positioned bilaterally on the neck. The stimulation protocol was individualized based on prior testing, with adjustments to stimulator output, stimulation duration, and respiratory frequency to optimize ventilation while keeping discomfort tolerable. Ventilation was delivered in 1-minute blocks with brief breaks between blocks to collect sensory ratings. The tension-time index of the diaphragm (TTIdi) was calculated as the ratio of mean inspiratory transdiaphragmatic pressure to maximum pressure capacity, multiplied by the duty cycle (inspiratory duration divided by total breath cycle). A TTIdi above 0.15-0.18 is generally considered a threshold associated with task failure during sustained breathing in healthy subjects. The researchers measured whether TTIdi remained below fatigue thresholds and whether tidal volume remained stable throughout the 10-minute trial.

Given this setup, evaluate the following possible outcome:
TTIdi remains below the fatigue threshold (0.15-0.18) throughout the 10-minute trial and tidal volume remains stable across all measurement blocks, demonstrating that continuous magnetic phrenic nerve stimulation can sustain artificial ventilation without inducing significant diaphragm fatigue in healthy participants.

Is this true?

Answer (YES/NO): YES